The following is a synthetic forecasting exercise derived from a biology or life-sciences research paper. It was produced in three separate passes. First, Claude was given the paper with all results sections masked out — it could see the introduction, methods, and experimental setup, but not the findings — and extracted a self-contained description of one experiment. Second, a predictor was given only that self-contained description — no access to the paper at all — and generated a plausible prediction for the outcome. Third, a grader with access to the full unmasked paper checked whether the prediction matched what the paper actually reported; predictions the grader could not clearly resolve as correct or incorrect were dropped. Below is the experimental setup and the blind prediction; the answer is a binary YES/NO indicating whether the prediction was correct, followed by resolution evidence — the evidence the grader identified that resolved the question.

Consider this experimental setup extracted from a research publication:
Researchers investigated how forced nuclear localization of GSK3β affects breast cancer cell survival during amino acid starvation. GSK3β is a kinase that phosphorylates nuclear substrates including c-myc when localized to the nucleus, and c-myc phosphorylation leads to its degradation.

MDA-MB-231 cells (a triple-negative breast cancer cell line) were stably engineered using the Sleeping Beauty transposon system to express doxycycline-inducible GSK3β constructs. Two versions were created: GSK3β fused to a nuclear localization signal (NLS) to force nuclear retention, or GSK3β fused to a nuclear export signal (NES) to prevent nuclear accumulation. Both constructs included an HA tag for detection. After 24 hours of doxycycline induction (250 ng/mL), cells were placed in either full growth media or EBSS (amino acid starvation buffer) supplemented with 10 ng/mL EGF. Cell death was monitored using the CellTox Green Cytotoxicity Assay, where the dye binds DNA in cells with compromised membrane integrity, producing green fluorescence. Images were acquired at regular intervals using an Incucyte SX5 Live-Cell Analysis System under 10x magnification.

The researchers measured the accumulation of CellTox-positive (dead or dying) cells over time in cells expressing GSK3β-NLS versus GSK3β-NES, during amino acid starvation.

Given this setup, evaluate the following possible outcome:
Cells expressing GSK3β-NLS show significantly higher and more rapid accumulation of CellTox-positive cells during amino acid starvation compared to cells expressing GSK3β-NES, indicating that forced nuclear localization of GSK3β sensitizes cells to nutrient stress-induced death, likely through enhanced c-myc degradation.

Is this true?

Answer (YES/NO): NO